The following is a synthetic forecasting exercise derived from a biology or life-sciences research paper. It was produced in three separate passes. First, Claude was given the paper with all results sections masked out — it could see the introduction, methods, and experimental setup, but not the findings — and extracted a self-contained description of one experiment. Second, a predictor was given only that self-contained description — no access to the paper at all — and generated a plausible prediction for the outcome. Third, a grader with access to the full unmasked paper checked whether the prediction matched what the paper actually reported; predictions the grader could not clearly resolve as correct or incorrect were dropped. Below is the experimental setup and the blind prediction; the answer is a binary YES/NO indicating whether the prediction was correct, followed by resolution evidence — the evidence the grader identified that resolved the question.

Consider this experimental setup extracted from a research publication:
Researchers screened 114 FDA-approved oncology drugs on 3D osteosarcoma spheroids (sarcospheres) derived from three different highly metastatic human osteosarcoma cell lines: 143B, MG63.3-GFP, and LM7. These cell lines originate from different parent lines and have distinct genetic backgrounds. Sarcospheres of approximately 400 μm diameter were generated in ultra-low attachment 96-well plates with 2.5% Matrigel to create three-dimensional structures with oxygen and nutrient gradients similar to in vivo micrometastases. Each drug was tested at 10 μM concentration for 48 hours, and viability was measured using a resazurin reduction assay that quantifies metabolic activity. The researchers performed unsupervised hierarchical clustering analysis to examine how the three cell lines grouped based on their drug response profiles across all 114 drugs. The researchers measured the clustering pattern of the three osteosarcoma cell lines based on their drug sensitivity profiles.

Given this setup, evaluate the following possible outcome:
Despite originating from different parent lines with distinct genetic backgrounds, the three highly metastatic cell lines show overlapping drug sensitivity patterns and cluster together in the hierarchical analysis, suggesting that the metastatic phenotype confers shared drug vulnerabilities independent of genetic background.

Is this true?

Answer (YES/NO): NO